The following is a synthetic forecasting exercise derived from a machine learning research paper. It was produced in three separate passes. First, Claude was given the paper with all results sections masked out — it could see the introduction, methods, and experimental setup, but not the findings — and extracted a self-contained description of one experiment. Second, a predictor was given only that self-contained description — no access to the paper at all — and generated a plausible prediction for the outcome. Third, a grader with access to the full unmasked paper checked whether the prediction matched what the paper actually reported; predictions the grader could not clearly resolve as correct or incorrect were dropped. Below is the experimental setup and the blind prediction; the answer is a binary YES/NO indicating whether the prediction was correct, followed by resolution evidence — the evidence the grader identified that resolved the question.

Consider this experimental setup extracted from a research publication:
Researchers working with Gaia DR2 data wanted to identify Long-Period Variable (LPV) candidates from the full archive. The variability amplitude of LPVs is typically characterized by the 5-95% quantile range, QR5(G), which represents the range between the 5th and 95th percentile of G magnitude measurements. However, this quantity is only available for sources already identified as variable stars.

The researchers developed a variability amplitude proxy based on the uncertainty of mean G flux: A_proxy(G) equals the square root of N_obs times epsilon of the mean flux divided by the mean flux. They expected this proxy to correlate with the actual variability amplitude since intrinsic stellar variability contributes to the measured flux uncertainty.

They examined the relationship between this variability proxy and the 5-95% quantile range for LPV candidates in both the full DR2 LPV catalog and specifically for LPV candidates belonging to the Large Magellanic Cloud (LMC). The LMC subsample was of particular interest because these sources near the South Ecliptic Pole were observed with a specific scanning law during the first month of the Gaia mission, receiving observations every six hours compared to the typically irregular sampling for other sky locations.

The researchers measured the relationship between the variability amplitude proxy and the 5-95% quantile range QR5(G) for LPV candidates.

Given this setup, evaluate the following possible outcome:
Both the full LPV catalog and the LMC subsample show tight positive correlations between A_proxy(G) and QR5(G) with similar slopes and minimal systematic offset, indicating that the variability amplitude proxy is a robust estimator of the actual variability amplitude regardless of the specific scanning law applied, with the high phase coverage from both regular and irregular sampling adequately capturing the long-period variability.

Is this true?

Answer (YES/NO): NO